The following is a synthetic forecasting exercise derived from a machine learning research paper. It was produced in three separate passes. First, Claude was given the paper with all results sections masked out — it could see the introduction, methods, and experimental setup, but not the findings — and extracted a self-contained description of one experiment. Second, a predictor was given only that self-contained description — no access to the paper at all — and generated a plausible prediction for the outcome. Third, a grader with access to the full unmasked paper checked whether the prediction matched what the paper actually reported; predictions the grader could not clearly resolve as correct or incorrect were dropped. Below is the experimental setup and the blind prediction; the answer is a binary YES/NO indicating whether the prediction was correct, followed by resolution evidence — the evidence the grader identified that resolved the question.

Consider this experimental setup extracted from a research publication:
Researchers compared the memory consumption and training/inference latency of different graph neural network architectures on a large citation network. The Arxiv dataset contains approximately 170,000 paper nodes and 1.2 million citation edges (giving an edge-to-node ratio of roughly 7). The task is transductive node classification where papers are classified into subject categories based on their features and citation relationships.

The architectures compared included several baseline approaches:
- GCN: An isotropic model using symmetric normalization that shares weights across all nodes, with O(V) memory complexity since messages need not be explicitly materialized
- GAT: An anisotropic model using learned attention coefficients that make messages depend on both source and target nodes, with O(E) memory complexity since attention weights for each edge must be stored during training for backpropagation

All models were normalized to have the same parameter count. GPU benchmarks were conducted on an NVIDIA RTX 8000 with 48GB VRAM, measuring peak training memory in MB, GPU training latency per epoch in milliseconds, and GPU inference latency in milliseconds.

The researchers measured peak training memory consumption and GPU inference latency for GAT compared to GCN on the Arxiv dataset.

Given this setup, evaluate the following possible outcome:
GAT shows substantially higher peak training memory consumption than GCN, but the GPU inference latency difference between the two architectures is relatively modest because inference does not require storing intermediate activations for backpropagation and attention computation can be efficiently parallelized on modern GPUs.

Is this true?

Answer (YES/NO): NO